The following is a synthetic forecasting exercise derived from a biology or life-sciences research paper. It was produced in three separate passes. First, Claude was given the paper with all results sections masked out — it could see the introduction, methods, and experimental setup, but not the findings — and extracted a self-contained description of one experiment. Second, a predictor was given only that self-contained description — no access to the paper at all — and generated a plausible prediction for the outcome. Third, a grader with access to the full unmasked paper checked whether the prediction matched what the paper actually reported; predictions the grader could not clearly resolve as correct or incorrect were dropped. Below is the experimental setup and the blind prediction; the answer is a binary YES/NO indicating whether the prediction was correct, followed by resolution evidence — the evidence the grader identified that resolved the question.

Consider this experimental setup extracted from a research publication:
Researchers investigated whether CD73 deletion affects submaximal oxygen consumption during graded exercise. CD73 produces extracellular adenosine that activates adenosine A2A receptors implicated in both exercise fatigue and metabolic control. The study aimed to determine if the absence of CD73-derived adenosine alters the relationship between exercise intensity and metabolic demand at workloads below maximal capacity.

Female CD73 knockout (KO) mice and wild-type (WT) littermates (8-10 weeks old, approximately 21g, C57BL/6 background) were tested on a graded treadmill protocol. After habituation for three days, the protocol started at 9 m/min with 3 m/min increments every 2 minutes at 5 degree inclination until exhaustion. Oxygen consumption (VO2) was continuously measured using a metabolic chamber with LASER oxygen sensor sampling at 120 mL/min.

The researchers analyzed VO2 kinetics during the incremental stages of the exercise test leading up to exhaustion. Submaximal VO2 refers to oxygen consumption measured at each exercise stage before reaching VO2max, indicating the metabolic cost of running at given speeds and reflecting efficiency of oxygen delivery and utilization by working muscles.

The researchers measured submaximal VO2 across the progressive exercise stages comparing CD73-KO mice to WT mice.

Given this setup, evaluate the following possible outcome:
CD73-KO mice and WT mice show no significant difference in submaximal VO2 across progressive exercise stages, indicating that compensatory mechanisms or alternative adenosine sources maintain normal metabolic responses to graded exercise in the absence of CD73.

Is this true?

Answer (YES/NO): YES